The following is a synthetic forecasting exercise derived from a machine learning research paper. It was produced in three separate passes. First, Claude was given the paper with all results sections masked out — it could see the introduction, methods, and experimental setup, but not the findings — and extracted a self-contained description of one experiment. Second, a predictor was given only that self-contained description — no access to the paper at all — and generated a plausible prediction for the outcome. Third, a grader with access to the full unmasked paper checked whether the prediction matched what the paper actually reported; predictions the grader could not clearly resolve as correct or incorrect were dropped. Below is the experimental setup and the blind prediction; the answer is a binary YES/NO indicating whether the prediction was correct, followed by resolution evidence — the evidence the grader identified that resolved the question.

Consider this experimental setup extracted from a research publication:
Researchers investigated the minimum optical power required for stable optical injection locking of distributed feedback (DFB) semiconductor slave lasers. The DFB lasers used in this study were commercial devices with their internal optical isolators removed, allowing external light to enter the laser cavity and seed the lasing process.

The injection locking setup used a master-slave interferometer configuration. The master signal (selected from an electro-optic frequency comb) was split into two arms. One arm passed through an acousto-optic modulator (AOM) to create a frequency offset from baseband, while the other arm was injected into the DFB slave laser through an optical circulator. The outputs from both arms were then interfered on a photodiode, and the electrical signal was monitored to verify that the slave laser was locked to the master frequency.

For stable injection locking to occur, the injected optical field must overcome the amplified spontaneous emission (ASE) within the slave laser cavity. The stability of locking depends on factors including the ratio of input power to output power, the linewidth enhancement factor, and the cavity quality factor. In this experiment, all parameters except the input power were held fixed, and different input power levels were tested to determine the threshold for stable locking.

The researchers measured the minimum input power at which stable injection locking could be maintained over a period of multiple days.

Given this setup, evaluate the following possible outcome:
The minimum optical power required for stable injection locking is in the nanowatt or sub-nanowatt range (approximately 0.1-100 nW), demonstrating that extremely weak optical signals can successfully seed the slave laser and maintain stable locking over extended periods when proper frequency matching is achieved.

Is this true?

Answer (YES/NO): NO